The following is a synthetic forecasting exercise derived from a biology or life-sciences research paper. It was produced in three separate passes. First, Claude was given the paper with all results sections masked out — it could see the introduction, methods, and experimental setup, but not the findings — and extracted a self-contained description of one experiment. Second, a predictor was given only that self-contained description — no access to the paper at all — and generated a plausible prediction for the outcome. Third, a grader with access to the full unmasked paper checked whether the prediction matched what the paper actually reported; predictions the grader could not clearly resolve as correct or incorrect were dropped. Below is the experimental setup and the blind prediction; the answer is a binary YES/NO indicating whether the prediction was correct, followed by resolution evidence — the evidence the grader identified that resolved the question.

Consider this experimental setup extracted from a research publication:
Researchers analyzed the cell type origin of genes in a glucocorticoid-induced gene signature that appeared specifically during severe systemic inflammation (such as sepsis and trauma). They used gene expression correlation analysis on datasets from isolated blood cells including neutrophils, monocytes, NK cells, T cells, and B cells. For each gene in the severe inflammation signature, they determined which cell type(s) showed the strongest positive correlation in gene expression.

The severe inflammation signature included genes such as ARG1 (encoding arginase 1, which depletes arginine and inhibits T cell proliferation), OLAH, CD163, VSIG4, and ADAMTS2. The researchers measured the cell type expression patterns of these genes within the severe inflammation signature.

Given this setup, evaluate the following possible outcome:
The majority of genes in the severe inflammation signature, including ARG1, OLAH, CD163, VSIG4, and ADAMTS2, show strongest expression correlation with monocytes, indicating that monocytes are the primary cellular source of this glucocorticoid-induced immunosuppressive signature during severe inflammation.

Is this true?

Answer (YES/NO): NO